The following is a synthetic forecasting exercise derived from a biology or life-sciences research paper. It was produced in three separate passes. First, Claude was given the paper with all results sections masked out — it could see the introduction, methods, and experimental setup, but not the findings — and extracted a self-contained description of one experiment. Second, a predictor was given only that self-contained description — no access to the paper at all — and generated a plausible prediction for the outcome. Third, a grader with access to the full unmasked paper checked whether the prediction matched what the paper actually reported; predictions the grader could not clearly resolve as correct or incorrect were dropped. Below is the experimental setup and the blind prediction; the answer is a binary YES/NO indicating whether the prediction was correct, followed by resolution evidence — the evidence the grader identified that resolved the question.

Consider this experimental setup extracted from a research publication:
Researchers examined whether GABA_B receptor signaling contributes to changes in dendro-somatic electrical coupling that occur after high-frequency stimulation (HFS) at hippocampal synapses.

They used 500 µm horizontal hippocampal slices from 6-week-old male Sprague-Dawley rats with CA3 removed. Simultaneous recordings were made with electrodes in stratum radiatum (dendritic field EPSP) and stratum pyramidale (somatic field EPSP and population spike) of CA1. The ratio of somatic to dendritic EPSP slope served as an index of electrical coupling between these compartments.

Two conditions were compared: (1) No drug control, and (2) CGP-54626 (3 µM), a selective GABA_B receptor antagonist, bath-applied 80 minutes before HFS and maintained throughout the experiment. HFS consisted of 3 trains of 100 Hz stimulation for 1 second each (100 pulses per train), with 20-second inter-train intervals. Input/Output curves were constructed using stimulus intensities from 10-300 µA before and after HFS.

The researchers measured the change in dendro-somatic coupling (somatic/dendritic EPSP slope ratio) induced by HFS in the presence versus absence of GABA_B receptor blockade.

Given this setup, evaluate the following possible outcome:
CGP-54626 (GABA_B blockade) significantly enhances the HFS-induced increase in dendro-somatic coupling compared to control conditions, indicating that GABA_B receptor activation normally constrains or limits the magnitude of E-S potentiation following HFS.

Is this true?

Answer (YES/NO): NO